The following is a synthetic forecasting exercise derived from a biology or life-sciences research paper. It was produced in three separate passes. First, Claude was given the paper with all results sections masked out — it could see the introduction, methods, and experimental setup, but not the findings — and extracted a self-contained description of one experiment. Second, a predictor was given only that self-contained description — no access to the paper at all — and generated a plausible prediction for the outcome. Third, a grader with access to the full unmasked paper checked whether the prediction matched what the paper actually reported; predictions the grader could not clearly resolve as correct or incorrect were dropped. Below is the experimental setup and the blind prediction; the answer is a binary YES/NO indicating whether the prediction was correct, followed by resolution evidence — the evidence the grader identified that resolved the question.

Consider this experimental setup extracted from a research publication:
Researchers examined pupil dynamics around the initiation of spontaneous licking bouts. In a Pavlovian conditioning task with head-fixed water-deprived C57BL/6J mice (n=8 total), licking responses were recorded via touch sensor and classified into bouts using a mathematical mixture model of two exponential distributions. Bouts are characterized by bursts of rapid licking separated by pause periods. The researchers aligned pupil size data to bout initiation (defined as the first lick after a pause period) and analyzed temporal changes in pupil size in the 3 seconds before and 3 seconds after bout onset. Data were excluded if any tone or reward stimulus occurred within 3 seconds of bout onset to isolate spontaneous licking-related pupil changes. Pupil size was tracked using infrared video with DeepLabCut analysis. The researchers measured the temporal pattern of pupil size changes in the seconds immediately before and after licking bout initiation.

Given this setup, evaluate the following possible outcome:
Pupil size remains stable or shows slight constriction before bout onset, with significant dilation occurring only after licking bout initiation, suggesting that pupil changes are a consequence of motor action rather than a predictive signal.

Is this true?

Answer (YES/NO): YES